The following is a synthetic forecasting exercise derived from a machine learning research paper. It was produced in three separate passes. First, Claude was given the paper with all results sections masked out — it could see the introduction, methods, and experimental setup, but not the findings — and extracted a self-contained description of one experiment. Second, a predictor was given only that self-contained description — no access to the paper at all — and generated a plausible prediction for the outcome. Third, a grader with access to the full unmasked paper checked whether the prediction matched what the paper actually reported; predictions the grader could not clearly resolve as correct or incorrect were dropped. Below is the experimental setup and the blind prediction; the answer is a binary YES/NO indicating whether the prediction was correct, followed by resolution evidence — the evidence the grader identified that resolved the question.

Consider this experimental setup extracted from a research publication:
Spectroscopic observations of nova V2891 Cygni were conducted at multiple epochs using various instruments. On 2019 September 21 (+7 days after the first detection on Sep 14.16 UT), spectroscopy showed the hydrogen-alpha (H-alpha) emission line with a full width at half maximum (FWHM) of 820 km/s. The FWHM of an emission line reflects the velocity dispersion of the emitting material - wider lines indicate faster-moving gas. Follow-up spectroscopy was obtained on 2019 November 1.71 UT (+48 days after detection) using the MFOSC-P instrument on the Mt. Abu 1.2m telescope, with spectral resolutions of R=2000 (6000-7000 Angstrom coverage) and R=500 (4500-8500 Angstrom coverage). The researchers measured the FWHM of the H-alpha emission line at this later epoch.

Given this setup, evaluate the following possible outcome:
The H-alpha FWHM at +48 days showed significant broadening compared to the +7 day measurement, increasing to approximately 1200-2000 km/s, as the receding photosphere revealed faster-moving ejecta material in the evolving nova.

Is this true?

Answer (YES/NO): NO